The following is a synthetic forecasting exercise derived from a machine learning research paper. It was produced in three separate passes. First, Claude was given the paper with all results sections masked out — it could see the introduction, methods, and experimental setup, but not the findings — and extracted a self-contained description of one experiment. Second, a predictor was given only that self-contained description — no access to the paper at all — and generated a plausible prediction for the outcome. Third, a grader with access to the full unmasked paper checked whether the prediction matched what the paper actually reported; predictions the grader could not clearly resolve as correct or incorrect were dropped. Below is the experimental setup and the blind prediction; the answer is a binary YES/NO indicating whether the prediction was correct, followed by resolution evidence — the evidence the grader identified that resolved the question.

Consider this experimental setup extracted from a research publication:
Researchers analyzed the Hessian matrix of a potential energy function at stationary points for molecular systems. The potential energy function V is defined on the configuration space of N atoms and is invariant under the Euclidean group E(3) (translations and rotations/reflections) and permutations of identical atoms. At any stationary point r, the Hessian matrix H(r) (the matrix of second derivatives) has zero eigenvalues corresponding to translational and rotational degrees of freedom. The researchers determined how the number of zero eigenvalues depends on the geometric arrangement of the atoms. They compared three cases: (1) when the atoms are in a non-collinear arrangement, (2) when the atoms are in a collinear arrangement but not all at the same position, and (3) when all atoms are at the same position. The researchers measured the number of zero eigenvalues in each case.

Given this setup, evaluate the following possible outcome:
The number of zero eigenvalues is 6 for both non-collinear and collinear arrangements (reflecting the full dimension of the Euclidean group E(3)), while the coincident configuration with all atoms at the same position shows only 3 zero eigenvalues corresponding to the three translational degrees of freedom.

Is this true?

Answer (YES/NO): NO